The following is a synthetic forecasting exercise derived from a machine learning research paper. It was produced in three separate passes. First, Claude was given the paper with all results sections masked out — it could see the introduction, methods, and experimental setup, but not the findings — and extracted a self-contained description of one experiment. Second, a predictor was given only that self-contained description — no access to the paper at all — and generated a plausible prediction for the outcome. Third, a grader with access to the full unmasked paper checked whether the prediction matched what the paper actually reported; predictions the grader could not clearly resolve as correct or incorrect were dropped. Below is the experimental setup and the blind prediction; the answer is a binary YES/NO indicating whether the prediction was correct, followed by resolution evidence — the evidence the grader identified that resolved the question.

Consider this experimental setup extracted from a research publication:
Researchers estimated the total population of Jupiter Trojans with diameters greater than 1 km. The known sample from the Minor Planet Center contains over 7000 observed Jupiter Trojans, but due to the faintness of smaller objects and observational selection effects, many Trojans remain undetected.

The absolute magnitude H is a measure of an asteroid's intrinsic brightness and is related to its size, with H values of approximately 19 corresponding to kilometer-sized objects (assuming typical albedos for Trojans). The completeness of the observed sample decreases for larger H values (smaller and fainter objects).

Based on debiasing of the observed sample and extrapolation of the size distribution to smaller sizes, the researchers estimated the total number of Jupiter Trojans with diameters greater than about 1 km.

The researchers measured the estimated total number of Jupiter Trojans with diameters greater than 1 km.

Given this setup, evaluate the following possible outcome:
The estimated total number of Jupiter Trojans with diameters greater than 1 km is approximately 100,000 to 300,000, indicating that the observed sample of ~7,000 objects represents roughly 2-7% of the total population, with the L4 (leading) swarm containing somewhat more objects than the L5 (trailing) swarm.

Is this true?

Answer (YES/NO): NO